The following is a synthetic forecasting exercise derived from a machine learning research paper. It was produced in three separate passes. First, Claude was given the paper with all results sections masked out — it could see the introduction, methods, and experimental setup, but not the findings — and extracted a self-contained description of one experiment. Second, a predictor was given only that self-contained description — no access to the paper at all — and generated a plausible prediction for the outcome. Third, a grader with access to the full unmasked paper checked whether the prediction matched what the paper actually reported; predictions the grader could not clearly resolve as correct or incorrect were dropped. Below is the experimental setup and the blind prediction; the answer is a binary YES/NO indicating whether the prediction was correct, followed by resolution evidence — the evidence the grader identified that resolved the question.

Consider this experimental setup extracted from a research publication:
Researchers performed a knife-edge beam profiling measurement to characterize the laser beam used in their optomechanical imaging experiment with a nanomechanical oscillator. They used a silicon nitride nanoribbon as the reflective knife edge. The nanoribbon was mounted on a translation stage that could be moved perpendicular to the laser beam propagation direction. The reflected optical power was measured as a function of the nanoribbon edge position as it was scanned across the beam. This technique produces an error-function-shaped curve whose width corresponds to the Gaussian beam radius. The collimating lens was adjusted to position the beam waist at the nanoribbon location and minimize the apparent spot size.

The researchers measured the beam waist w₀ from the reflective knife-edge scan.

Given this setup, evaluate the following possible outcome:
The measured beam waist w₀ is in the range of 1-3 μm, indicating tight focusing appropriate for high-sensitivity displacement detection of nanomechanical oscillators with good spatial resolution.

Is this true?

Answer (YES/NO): NO